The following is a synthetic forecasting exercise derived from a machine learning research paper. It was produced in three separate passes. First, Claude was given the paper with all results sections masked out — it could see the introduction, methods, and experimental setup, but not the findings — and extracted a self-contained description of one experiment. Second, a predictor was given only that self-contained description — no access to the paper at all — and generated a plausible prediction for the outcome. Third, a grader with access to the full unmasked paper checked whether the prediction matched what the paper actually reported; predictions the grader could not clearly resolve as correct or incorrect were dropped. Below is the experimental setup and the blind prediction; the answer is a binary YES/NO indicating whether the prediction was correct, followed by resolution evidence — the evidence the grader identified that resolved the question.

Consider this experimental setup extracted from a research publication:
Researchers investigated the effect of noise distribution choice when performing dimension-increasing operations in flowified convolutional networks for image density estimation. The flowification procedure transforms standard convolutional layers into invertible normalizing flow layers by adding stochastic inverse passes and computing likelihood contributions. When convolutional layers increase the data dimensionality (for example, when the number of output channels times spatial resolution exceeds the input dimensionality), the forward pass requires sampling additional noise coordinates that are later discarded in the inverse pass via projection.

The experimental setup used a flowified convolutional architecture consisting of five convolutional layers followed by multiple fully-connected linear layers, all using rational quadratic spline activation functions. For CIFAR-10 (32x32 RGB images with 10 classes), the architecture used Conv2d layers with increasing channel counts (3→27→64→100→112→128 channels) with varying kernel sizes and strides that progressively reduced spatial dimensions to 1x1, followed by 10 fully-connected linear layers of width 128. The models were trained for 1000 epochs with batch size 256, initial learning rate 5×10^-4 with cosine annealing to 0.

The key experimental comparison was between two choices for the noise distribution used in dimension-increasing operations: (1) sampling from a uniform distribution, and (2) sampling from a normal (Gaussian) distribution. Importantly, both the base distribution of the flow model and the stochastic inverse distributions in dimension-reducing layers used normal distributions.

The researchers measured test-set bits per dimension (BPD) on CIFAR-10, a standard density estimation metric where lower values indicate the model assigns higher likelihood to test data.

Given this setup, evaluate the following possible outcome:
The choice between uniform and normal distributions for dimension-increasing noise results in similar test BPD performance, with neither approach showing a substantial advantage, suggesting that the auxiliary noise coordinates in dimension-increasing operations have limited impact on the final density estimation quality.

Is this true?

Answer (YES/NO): NO